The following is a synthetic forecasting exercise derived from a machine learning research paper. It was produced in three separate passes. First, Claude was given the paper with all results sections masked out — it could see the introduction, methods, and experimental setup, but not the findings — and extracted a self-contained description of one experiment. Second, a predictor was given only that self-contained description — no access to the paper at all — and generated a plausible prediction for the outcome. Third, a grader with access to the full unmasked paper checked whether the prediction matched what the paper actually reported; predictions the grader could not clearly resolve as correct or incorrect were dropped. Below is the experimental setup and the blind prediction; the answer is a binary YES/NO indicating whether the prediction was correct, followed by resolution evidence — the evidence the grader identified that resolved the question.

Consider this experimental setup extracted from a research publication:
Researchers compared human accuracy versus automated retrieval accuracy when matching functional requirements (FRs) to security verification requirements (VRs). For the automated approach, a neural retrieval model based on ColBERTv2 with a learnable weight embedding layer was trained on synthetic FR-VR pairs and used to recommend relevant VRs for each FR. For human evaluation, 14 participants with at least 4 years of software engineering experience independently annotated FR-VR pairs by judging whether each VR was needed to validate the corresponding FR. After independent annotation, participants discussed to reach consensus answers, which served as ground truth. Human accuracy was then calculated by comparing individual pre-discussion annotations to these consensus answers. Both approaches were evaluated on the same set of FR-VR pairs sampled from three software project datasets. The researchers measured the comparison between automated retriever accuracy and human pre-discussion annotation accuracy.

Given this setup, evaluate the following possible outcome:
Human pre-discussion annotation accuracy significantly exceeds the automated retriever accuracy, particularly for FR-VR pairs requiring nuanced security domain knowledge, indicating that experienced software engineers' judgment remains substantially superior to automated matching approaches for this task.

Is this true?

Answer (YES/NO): NO